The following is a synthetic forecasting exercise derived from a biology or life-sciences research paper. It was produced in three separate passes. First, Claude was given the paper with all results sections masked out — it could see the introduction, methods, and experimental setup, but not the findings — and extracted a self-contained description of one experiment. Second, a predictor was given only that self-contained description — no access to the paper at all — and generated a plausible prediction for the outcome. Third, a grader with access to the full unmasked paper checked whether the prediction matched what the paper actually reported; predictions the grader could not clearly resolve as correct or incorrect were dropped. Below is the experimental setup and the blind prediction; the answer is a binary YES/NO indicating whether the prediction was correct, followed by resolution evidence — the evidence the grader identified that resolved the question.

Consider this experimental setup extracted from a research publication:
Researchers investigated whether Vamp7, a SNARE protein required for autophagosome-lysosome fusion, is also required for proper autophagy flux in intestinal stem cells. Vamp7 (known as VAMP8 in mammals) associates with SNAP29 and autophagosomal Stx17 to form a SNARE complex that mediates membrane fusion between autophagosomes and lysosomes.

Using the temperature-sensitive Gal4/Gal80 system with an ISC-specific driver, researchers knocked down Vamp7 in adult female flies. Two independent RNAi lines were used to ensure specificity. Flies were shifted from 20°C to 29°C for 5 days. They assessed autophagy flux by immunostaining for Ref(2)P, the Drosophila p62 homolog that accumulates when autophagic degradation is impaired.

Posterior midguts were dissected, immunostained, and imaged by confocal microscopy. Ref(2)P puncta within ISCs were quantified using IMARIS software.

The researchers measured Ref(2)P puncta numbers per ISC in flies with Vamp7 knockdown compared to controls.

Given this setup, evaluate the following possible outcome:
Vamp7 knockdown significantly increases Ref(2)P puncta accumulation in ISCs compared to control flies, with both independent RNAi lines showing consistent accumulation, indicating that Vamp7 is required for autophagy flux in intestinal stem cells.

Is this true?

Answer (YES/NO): NO